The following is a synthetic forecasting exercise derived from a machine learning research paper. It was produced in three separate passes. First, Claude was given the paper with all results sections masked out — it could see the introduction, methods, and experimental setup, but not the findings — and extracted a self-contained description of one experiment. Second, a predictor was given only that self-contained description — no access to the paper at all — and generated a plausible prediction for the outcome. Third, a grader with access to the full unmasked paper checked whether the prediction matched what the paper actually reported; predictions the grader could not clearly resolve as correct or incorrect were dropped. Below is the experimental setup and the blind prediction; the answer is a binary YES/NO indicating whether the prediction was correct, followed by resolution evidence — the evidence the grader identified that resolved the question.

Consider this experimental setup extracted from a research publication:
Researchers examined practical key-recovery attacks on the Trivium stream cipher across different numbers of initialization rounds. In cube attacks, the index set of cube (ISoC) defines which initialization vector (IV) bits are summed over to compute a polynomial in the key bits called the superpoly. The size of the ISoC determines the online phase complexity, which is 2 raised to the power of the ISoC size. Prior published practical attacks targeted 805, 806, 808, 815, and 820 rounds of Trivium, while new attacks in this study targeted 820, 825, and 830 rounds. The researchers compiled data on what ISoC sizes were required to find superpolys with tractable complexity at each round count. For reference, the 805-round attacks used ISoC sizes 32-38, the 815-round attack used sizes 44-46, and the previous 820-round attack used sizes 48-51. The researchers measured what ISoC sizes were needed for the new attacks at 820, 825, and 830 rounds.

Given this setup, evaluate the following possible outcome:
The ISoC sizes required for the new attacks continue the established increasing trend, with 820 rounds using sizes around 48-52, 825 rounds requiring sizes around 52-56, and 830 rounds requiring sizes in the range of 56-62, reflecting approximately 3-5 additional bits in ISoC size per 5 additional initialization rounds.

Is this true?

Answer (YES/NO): NO